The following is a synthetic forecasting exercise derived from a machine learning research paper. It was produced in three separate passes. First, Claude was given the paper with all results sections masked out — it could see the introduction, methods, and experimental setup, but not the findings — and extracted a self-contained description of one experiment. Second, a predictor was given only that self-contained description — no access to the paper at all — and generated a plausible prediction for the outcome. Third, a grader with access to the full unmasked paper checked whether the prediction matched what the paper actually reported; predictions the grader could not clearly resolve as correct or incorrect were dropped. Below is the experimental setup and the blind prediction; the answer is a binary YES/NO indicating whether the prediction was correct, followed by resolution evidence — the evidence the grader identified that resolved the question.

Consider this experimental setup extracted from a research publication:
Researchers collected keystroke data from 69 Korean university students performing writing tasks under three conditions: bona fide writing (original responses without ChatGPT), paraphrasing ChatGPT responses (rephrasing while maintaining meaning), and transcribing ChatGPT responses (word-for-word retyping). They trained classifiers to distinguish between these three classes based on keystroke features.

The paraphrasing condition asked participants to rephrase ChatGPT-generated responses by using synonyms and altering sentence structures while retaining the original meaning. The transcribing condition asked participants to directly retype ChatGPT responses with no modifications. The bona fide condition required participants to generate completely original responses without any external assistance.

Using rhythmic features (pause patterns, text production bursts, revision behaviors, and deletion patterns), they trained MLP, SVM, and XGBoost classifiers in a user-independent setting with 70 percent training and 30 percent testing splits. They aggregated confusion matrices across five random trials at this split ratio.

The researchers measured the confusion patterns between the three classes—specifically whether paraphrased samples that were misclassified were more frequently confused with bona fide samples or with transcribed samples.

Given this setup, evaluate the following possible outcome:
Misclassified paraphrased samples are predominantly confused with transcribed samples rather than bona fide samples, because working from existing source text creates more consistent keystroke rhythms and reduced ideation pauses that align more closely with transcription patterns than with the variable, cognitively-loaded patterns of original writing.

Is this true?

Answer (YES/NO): NO